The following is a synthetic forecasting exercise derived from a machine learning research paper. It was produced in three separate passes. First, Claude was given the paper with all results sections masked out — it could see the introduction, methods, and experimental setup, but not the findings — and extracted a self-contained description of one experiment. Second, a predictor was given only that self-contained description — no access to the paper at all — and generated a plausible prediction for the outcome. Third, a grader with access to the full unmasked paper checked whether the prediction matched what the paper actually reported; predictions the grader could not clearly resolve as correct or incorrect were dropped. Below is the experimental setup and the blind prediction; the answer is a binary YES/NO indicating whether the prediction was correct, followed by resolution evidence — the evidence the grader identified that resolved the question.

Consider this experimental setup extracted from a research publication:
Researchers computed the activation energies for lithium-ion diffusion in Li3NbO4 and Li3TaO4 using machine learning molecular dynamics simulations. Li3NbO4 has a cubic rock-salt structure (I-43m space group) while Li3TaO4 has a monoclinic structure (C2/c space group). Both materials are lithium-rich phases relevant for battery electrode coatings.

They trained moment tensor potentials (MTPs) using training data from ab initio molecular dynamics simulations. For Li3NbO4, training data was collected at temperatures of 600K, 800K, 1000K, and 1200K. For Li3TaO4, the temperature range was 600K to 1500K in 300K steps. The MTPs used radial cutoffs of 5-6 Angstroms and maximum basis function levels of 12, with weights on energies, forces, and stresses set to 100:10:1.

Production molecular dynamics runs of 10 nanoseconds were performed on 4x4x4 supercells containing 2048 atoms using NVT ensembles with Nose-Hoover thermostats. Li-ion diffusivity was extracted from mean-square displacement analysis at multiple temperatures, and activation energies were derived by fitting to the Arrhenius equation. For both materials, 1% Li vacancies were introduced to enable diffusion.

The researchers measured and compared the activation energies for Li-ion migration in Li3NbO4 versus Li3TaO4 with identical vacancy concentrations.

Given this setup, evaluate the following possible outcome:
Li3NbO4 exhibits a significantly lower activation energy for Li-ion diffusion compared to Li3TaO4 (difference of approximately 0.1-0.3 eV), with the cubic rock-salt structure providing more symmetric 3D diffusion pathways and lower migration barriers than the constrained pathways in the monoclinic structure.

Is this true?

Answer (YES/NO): NO